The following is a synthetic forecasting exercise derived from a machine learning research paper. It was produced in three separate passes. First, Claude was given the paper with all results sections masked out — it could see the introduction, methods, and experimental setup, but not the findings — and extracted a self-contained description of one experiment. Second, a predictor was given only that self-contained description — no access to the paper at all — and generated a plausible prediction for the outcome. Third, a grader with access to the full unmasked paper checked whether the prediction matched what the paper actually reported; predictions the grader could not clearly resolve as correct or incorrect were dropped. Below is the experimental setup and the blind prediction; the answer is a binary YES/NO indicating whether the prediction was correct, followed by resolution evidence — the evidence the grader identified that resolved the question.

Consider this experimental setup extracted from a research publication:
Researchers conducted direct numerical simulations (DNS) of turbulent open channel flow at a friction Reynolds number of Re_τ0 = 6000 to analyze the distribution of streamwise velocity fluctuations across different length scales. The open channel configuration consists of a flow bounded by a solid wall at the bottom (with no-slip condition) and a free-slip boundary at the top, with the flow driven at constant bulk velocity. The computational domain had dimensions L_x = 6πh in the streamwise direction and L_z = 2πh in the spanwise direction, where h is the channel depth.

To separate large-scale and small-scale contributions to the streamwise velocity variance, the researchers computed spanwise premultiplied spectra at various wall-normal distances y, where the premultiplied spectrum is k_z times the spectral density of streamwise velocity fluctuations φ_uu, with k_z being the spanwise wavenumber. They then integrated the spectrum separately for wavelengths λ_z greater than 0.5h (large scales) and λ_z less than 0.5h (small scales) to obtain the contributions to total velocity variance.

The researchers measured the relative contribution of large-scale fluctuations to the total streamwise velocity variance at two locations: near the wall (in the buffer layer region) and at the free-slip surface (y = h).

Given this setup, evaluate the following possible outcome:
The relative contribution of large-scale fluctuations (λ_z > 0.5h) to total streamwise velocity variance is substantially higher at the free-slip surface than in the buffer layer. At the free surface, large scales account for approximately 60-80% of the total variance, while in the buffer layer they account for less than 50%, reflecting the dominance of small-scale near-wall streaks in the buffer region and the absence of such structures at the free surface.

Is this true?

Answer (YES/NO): NO